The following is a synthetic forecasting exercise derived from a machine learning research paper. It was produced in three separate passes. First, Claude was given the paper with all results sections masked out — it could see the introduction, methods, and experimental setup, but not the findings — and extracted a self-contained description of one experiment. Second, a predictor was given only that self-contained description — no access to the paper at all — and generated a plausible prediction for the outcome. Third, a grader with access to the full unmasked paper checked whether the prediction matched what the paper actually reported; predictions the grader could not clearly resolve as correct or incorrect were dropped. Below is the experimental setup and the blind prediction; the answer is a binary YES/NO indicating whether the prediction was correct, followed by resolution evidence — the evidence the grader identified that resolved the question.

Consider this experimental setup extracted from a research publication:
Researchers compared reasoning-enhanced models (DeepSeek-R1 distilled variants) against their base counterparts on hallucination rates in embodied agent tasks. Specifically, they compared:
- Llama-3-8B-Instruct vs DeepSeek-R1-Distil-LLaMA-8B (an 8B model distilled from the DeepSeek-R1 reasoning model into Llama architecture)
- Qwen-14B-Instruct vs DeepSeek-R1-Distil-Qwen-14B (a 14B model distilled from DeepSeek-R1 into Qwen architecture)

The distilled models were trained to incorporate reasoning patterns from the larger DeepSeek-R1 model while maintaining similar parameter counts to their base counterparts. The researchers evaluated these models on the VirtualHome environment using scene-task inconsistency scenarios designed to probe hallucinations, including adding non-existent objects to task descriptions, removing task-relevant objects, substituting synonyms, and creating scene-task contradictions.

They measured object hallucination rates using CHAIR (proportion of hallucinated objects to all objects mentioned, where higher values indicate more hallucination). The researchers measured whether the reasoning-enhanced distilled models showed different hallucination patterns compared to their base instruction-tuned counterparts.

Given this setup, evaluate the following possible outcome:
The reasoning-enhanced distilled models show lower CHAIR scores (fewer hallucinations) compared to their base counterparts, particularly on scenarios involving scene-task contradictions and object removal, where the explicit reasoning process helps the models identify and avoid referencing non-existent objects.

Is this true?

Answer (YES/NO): NO